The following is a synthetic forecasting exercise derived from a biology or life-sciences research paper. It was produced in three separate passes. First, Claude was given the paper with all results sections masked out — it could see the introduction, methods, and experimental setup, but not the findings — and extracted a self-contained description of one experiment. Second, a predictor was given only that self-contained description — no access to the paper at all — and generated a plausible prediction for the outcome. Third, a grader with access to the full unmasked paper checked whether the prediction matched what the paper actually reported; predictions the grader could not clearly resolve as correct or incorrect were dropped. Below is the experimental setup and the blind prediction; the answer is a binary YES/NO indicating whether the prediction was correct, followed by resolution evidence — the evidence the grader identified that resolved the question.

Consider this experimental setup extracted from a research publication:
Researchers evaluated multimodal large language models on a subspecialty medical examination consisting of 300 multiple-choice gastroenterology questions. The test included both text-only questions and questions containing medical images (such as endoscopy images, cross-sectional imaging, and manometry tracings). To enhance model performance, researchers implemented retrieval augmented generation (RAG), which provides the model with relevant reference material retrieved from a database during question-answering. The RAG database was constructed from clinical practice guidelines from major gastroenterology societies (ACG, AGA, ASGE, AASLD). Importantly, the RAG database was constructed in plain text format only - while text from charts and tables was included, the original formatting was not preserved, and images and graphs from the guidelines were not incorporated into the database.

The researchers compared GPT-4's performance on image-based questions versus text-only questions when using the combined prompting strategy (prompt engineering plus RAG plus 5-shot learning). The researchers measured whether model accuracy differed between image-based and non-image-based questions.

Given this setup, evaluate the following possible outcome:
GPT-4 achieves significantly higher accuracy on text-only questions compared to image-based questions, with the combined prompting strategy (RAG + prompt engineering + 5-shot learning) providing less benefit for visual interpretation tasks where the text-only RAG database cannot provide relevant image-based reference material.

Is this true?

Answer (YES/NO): NO